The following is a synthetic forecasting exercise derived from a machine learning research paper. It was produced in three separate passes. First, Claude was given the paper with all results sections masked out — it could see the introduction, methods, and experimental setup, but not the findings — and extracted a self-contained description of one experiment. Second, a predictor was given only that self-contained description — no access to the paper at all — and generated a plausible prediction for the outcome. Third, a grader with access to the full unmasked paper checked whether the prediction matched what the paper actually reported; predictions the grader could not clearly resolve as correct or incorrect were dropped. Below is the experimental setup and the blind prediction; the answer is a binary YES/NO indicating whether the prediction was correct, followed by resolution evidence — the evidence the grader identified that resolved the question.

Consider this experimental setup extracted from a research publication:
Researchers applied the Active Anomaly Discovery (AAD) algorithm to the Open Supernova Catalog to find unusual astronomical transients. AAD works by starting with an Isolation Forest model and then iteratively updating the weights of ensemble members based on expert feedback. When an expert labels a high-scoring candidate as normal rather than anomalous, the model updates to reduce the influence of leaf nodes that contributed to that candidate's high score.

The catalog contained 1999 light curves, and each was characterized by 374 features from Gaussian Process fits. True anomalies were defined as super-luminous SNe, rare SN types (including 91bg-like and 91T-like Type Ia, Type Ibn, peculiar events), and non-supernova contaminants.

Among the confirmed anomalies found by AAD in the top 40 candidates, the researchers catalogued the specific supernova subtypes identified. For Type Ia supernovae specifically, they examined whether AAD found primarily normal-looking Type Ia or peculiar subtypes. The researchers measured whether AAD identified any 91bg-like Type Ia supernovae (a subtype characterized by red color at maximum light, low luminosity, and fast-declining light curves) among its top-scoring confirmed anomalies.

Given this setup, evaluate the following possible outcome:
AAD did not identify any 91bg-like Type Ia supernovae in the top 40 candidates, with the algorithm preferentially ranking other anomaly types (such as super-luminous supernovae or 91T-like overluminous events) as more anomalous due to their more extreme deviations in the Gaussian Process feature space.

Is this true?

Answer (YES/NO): NO